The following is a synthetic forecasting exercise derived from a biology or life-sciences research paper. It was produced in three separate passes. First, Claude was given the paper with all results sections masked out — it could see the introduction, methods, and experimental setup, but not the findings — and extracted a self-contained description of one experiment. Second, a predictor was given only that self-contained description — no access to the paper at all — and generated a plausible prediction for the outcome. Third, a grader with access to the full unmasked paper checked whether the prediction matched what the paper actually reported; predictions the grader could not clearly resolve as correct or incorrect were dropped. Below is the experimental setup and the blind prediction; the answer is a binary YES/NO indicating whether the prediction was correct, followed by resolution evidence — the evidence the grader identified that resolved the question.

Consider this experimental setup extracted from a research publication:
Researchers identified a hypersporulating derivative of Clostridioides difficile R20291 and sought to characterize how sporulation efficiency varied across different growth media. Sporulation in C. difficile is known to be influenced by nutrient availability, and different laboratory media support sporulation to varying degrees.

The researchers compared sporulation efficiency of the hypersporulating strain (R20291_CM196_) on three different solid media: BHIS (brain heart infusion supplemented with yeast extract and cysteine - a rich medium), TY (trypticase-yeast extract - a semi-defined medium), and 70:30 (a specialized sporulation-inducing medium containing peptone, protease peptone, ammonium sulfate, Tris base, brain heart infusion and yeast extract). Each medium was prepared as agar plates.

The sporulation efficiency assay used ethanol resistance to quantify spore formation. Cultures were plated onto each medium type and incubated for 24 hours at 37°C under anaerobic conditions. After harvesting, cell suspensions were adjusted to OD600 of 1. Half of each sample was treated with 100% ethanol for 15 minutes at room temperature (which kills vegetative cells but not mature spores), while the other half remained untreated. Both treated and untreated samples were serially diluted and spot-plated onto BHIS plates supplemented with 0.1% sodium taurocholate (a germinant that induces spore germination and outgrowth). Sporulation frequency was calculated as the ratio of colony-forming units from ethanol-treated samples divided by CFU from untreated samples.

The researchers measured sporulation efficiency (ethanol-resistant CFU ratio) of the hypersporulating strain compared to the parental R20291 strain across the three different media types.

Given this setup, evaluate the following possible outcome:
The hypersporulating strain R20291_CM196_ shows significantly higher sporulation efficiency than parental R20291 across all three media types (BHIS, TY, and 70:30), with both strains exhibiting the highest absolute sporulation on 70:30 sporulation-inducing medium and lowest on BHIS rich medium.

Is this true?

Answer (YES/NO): NO